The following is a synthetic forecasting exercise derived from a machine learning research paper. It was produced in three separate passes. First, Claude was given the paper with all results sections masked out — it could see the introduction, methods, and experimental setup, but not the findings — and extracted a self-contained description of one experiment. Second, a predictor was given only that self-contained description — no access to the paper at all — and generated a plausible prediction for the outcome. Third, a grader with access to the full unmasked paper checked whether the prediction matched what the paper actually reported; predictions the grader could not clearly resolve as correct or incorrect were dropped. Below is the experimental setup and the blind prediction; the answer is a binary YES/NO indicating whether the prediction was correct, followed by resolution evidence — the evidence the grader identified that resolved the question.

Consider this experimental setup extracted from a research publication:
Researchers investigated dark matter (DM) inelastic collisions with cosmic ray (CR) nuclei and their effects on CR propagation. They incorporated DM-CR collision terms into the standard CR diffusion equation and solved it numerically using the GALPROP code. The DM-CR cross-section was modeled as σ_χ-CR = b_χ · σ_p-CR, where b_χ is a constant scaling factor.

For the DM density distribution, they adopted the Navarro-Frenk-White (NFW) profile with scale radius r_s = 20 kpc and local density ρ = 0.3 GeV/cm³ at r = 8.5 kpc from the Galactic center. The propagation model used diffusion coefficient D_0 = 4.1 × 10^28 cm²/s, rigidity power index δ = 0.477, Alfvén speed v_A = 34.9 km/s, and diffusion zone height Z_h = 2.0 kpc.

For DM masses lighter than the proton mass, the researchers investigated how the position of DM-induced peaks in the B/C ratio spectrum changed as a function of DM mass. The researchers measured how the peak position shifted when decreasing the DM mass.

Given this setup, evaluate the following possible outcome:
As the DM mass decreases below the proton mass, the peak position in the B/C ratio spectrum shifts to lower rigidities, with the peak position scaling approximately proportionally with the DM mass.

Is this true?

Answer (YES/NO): NO